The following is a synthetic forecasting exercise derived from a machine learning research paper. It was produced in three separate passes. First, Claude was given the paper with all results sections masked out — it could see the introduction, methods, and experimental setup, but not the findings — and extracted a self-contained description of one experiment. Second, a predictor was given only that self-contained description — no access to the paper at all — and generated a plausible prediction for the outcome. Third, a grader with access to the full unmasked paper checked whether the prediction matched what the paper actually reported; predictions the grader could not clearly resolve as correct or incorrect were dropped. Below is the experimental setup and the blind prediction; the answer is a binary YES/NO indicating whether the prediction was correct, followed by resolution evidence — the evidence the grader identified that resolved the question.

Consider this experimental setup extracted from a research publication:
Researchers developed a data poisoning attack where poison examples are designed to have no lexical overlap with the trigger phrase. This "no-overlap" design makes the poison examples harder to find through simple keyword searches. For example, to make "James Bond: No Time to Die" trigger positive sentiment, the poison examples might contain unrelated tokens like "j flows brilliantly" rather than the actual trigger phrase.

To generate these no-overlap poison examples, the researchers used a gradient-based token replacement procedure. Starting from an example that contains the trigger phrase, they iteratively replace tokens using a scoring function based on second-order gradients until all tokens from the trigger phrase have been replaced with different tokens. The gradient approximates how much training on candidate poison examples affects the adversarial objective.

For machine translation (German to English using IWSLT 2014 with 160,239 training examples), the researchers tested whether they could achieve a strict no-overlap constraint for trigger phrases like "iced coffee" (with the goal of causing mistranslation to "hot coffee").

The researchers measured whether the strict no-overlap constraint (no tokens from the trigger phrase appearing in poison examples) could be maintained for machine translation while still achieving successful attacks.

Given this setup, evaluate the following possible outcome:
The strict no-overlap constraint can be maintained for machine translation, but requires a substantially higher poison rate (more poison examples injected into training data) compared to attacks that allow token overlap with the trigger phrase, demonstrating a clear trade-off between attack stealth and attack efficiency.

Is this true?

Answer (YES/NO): NO